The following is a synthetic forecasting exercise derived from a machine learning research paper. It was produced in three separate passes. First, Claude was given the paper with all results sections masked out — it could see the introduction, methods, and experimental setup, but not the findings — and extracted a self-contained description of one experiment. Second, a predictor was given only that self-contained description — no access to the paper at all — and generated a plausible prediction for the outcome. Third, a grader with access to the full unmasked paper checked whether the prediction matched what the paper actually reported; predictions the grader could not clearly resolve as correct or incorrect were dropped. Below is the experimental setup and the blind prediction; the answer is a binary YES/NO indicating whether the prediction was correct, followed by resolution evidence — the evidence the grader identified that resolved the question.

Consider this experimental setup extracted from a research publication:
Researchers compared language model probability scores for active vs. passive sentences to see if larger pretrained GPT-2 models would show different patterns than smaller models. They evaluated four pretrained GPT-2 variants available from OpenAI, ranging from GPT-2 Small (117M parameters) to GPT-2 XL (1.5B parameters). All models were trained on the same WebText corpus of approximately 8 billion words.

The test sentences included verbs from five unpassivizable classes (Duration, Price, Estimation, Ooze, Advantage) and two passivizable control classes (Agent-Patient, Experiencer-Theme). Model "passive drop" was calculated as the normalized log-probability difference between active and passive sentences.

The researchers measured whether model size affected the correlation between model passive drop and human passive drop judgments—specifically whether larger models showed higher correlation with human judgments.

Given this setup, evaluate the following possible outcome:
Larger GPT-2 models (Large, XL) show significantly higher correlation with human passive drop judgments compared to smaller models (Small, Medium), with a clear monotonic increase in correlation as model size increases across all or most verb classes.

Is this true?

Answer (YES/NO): NO